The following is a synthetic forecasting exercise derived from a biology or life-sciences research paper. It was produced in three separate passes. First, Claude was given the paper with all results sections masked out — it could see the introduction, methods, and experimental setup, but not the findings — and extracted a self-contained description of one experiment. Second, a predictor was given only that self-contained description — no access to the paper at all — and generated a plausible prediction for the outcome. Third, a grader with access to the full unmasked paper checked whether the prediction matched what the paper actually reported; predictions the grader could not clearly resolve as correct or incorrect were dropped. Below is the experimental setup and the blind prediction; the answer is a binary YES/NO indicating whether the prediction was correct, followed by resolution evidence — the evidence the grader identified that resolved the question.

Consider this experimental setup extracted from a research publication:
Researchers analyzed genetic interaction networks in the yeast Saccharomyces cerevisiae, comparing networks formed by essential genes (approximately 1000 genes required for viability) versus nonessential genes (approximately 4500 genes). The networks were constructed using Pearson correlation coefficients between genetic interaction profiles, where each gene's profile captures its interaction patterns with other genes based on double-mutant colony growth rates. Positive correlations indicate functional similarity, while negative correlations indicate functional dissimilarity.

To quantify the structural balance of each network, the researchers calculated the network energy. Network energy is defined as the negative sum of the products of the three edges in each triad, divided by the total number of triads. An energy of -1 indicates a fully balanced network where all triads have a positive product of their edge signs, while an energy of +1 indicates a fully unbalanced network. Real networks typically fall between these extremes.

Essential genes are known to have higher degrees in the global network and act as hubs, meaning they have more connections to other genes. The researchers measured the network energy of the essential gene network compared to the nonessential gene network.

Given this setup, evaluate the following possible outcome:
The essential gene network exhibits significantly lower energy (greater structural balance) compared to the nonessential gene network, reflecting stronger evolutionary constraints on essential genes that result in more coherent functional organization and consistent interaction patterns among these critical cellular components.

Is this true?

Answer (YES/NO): NO